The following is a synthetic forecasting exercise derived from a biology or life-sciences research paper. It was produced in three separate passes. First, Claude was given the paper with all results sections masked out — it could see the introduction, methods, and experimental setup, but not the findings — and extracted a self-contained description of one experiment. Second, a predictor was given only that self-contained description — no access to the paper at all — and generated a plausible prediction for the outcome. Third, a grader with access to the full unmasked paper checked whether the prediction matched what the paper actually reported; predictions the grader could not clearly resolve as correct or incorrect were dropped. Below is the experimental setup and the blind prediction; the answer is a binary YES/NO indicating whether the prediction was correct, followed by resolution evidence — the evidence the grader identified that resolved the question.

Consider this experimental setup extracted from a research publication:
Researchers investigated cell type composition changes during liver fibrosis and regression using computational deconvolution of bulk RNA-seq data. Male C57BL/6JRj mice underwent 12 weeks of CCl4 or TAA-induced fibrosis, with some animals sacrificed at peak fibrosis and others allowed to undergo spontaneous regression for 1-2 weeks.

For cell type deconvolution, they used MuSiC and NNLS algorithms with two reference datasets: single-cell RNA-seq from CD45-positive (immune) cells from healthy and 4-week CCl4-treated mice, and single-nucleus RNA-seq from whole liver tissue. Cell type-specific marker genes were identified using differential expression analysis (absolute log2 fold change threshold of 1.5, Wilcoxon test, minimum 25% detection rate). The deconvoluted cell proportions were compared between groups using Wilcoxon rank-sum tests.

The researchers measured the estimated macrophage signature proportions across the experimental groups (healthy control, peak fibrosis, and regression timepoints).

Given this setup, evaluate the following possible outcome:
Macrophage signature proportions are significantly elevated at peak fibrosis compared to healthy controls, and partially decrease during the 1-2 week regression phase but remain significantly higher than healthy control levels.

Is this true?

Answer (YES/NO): NO